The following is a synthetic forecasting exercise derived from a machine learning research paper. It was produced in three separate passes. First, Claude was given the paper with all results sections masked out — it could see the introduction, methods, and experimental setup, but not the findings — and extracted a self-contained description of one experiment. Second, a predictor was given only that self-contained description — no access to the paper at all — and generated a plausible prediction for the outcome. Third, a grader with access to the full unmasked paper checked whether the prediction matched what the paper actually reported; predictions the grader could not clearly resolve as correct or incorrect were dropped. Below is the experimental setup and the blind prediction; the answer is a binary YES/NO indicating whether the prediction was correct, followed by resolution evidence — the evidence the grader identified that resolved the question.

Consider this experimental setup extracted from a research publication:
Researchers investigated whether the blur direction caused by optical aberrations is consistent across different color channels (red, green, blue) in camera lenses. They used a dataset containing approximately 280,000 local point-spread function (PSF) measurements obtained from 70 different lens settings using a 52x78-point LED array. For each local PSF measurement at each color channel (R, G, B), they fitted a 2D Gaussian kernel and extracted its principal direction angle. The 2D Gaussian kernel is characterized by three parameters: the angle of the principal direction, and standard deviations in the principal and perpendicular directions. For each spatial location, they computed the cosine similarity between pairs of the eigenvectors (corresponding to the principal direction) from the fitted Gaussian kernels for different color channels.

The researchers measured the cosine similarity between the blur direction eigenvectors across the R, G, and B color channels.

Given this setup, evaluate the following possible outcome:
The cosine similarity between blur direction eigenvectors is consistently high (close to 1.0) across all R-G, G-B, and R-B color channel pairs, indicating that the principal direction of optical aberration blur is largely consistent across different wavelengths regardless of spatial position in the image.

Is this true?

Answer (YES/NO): YES